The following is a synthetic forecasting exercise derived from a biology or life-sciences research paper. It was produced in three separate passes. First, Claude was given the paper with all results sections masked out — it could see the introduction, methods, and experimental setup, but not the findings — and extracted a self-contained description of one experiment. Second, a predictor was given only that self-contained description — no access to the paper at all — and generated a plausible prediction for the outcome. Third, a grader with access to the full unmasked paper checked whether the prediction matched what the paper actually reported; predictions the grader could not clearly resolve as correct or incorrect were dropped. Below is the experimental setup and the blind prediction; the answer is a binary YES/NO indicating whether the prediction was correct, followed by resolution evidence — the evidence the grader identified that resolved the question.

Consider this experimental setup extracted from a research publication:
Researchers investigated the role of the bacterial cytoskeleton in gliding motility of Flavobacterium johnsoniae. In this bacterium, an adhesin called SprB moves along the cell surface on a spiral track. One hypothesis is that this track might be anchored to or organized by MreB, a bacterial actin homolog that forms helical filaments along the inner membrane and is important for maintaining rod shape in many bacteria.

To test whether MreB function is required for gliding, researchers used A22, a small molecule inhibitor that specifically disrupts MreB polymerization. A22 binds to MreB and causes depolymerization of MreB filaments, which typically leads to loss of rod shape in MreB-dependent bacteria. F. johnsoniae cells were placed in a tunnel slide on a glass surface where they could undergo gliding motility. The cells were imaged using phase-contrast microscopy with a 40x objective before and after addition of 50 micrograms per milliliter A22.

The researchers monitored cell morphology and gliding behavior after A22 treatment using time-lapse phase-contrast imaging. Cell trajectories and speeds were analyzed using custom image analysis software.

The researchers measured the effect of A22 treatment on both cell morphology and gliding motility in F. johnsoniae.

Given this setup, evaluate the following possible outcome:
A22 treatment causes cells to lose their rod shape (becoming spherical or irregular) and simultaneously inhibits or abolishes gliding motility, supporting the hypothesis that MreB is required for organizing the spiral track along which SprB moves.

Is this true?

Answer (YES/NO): NO